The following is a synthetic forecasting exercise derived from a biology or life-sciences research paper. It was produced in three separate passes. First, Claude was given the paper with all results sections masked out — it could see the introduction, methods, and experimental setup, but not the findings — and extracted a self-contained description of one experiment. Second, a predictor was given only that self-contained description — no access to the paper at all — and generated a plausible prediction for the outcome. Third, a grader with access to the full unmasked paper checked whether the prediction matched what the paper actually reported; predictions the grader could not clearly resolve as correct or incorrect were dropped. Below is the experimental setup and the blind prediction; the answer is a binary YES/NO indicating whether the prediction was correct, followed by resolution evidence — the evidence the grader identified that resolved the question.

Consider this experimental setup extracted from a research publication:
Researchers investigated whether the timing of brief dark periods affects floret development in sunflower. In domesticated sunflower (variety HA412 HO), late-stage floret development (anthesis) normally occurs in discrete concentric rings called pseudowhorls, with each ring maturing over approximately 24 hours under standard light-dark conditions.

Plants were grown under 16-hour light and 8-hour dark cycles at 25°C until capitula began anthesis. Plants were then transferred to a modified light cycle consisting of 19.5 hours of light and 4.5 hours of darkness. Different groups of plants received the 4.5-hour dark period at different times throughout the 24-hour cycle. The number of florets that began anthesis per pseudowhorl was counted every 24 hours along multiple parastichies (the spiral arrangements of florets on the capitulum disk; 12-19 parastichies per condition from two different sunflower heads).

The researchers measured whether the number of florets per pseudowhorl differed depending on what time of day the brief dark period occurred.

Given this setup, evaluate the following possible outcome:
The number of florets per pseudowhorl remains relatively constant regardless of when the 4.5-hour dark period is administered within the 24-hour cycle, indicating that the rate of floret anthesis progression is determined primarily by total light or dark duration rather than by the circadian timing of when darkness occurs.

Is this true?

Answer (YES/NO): NO